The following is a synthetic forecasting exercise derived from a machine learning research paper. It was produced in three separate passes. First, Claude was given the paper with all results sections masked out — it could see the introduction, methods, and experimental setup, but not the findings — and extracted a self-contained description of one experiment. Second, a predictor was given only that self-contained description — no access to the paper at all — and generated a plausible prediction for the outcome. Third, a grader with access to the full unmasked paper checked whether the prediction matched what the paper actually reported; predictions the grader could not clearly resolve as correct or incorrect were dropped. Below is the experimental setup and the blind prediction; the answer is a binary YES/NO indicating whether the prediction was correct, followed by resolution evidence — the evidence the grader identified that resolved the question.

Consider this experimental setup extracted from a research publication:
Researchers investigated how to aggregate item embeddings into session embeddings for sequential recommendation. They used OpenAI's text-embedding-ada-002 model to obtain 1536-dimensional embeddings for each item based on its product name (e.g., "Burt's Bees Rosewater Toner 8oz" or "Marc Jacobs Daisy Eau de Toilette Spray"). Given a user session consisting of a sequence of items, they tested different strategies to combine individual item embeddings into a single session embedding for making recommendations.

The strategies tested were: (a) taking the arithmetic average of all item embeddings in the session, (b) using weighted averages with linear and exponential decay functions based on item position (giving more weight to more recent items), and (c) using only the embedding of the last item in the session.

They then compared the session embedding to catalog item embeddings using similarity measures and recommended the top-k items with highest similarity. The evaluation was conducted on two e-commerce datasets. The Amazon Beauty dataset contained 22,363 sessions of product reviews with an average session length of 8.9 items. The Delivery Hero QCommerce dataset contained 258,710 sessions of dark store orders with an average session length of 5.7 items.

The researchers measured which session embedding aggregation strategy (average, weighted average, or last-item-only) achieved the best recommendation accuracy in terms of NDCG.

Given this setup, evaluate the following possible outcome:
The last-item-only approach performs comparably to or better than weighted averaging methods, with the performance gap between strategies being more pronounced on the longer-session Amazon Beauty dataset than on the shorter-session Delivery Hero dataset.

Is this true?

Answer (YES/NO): NO